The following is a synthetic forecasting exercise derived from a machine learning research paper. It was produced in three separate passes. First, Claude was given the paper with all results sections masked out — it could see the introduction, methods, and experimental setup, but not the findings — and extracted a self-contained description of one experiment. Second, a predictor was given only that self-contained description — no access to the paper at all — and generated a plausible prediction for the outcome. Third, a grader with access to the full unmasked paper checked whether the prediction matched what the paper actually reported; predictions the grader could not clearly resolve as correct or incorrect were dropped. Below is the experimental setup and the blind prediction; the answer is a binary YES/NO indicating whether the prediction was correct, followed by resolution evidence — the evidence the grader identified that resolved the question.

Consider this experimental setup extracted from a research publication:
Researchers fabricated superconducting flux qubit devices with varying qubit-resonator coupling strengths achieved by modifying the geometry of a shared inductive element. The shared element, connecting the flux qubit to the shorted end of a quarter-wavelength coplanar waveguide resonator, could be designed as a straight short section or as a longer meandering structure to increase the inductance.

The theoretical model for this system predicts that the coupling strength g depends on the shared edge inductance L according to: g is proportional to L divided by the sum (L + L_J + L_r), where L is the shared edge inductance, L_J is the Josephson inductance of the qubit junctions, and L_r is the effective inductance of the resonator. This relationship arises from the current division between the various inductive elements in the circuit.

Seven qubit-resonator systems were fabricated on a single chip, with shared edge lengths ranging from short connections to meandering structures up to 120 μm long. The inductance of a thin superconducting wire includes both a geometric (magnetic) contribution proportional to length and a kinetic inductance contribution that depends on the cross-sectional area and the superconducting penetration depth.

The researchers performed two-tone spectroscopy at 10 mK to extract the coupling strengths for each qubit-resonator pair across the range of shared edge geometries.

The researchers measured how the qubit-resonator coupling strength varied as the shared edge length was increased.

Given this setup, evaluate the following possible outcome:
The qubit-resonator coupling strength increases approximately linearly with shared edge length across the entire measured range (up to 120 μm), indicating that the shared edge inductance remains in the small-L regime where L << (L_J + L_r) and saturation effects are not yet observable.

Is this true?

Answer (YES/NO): YES